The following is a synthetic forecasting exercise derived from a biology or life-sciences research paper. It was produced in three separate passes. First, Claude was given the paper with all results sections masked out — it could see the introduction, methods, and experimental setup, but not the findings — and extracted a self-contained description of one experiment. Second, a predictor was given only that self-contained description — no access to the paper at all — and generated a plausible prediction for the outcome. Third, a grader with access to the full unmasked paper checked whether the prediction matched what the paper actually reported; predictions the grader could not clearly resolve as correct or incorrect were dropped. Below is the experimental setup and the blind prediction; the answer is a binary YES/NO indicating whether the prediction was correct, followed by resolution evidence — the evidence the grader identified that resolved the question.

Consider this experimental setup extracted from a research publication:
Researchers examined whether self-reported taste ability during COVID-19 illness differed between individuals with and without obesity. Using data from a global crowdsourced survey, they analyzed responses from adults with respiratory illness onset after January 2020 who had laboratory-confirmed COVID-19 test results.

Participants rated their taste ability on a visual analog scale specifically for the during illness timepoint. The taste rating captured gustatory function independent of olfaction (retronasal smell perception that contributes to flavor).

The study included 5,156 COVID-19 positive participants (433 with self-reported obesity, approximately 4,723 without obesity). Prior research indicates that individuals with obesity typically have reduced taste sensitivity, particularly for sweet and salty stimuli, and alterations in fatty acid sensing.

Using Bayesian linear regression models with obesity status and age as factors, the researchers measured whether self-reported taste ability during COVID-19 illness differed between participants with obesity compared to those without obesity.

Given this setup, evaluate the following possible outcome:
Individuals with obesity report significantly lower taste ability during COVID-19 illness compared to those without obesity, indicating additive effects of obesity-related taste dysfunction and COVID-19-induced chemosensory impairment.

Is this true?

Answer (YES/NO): NO